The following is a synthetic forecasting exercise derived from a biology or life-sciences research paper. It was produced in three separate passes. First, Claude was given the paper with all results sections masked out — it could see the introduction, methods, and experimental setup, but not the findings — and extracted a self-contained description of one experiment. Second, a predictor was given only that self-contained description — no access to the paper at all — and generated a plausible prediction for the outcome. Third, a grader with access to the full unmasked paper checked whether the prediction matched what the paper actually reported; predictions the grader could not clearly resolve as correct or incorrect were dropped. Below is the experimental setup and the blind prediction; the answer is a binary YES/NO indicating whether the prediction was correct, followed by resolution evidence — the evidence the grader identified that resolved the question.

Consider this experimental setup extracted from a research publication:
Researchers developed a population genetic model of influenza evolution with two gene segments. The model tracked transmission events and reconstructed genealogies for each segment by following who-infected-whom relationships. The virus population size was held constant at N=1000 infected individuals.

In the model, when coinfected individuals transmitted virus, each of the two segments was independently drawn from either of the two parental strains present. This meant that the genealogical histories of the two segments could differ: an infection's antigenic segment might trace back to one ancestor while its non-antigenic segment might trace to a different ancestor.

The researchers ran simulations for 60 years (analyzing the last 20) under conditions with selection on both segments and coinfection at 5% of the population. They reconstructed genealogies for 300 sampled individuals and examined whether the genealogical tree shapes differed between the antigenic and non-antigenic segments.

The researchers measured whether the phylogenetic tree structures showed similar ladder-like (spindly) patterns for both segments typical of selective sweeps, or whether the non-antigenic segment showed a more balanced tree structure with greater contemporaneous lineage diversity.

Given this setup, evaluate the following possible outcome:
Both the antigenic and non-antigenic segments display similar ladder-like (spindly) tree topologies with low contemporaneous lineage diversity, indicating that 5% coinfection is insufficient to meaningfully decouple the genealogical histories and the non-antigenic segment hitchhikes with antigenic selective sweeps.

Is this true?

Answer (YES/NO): NO